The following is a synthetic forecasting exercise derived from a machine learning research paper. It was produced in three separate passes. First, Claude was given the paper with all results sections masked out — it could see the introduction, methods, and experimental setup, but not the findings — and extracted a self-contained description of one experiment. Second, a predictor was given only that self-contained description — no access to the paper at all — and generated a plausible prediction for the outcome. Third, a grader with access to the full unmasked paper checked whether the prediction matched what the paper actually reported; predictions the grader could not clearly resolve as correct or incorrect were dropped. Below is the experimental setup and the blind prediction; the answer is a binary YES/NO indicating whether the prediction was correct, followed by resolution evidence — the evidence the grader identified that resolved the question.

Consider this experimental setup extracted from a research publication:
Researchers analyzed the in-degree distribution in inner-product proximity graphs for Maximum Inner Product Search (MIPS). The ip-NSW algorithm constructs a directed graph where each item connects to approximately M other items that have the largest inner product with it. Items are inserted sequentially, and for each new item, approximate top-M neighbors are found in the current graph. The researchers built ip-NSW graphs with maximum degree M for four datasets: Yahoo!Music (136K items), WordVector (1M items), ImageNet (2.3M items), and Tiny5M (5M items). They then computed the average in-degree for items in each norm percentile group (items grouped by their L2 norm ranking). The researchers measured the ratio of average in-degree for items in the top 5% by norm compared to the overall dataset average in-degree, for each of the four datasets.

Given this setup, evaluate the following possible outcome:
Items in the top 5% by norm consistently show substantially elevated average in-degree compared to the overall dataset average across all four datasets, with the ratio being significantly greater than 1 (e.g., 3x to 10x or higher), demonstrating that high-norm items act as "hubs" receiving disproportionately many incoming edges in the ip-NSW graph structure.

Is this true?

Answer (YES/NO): YES